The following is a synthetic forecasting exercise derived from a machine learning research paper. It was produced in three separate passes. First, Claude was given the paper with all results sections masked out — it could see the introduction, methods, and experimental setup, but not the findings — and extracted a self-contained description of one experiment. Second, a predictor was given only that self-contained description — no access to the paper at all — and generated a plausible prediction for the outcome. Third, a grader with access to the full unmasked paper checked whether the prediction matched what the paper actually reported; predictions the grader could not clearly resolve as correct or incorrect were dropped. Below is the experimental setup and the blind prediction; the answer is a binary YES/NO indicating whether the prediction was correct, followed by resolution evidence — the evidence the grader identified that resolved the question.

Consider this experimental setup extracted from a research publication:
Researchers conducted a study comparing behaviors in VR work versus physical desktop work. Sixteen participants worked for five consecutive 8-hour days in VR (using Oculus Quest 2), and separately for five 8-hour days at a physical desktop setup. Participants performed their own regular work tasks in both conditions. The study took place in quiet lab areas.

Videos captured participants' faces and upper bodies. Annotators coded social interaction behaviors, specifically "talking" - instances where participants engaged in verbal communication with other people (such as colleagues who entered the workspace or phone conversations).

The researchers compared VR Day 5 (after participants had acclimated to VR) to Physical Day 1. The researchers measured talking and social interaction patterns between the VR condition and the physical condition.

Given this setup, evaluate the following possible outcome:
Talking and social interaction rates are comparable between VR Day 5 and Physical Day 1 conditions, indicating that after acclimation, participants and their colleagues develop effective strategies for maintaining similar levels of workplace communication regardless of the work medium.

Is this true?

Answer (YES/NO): YES